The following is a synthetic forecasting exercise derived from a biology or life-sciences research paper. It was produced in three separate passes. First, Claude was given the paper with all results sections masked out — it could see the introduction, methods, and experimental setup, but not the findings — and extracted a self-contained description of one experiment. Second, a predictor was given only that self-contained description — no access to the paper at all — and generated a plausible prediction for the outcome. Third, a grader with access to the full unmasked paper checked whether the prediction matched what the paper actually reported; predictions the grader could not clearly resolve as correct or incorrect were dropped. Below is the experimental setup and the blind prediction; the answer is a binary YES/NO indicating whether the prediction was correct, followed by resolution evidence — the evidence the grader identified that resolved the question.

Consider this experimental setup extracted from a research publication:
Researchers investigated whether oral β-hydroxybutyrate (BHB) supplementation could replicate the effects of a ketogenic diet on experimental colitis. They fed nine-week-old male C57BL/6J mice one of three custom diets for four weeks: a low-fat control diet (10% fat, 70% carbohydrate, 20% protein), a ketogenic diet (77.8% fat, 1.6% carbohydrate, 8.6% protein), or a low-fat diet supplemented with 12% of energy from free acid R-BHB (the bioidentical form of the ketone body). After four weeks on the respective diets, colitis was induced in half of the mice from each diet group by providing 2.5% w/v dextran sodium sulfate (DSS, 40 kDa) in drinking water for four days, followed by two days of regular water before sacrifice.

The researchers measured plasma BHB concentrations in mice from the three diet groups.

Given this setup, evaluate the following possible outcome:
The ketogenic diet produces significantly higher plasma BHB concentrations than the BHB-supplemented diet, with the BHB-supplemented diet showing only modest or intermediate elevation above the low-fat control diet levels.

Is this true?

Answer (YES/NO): YES